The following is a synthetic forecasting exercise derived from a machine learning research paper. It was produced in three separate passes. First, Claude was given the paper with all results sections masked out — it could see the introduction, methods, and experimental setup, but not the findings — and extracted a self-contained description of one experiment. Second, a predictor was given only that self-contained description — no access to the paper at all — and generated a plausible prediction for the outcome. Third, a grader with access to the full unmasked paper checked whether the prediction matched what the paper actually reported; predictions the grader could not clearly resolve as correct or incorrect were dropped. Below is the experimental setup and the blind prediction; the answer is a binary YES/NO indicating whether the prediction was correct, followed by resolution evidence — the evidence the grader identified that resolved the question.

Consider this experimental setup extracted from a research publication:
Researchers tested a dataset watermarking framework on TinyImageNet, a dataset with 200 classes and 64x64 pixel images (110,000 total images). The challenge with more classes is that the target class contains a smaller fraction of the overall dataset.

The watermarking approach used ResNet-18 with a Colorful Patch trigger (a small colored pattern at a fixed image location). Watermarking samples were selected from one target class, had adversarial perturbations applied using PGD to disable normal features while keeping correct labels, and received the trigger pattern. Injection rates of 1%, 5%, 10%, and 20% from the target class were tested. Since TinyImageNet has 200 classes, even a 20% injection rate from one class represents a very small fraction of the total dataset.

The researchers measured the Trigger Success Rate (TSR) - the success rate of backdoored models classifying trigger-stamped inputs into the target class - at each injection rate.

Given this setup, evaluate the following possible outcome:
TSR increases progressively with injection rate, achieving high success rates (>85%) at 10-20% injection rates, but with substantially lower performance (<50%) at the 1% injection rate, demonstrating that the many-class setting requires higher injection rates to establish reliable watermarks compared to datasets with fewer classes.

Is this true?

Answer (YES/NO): NO